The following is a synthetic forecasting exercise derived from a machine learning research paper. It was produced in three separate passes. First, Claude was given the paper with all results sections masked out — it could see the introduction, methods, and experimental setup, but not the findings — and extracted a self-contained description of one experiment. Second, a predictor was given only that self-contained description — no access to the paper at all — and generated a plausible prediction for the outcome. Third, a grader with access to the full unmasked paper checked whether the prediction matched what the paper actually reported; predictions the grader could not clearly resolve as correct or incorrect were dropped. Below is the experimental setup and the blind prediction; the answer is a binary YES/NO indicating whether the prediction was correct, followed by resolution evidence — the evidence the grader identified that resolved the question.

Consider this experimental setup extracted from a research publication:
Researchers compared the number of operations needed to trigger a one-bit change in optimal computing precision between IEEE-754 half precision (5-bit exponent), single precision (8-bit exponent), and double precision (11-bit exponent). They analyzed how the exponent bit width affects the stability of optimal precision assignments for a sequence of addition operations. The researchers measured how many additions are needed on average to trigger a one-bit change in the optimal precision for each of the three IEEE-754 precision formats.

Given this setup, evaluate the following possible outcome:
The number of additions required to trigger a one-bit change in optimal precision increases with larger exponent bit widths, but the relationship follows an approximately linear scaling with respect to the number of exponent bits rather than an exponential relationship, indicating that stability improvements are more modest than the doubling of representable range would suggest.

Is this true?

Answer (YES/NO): NO